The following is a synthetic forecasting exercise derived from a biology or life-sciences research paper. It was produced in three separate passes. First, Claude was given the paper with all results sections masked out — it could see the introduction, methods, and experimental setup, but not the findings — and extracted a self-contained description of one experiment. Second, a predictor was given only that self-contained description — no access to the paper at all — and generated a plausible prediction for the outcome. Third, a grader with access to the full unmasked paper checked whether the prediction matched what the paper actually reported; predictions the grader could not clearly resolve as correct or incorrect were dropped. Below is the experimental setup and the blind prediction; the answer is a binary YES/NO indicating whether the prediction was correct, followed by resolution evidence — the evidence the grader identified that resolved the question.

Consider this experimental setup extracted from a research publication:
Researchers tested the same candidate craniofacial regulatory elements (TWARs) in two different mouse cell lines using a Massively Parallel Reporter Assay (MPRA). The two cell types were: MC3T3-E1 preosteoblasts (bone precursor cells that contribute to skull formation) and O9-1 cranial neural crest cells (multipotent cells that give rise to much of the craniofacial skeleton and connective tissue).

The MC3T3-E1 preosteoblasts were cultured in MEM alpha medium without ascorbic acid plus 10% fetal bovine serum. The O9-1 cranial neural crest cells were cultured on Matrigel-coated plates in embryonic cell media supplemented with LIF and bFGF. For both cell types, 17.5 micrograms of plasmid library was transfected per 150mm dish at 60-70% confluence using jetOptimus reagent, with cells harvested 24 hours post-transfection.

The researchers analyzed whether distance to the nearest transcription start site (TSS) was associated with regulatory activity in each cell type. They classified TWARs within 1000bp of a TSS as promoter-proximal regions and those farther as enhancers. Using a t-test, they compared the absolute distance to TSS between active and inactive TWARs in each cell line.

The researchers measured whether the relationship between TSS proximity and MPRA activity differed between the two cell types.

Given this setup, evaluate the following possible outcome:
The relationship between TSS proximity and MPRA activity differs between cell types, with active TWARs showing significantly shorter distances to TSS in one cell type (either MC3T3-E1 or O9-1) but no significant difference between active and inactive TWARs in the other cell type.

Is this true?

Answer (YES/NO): NO